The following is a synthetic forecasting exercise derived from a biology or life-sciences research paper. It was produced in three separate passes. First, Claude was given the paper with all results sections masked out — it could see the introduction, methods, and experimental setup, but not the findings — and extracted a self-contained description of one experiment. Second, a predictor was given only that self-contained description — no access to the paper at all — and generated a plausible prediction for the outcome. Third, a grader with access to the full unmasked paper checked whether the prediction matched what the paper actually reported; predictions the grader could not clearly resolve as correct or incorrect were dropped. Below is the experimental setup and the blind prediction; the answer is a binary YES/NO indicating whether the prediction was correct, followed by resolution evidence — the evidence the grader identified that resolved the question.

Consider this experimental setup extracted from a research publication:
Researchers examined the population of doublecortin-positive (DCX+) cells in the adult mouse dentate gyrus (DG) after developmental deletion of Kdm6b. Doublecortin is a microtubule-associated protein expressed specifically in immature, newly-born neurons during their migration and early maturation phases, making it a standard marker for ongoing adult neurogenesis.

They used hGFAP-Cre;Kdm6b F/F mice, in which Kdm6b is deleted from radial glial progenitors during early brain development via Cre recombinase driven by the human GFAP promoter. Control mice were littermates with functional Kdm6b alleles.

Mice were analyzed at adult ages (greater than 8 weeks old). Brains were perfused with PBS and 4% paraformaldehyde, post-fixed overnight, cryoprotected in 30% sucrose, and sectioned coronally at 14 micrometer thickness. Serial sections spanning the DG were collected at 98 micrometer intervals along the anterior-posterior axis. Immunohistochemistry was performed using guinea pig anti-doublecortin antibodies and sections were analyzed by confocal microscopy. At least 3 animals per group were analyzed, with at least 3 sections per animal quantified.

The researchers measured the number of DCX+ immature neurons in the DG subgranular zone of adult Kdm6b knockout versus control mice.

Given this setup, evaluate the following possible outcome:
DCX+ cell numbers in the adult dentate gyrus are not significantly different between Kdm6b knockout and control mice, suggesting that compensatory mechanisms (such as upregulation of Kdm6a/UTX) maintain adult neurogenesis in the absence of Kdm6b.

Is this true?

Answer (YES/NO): NO